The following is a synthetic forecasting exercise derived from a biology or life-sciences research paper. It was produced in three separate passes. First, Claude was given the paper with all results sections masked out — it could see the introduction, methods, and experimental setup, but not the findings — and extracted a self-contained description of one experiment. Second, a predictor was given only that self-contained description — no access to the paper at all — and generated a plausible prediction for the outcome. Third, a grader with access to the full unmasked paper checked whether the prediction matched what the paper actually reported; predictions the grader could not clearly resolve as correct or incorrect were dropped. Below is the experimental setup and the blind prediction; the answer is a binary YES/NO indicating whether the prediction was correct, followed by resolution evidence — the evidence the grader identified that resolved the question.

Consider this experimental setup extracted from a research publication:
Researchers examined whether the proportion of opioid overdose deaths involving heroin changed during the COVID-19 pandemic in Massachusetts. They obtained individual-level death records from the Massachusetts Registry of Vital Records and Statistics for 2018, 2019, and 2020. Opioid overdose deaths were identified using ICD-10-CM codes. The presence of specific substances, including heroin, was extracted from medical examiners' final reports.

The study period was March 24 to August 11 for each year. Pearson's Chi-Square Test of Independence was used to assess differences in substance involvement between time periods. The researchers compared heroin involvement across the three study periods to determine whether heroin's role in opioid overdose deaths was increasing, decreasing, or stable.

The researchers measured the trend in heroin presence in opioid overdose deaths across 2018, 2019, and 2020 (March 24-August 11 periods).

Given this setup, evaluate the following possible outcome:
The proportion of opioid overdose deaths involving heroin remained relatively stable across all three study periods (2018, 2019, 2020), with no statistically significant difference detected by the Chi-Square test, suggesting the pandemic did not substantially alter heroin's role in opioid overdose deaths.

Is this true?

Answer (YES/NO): NO